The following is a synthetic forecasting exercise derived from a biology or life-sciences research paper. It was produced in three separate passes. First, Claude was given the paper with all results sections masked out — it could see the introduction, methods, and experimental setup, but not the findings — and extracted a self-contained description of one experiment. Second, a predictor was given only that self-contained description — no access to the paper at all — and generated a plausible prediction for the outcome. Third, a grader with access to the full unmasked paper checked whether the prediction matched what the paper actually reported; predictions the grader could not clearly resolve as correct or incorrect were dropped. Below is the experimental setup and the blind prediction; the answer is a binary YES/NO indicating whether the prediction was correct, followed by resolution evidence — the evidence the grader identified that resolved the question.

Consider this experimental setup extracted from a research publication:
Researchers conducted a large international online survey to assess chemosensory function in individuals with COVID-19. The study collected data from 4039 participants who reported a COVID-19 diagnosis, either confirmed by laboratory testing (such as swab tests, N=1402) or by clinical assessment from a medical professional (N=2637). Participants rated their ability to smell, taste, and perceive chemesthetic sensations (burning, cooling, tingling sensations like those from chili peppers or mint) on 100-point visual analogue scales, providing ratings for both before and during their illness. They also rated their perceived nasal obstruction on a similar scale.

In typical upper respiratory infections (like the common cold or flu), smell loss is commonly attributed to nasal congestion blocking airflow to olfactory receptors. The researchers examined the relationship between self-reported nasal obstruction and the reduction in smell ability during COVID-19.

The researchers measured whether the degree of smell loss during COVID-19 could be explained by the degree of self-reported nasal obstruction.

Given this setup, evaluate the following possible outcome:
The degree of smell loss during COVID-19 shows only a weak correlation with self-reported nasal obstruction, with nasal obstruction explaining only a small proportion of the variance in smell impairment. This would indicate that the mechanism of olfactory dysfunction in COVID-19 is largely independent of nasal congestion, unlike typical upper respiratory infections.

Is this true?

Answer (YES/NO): YES